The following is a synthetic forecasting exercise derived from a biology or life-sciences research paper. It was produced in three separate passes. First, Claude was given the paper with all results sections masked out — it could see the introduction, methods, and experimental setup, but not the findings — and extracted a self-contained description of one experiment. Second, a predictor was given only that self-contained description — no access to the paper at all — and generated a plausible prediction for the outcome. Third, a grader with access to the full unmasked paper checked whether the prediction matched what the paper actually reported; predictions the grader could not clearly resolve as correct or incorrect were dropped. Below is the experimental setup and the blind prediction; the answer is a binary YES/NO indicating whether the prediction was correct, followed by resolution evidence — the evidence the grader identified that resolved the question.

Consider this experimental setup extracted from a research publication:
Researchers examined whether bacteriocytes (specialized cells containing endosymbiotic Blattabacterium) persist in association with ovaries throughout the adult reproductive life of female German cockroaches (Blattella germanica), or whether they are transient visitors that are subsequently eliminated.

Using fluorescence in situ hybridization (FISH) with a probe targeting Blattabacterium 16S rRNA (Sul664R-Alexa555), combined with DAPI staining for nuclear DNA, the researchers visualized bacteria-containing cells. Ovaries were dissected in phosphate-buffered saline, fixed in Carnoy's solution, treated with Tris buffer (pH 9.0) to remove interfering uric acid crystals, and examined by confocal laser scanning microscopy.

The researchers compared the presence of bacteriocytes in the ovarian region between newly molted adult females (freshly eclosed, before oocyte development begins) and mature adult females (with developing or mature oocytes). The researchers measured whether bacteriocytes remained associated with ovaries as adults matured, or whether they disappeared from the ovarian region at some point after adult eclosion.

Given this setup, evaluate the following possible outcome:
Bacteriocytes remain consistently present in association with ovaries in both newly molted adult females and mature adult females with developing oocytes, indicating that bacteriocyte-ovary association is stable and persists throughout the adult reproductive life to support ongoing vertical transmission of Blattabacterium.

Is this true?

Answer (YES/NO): NO